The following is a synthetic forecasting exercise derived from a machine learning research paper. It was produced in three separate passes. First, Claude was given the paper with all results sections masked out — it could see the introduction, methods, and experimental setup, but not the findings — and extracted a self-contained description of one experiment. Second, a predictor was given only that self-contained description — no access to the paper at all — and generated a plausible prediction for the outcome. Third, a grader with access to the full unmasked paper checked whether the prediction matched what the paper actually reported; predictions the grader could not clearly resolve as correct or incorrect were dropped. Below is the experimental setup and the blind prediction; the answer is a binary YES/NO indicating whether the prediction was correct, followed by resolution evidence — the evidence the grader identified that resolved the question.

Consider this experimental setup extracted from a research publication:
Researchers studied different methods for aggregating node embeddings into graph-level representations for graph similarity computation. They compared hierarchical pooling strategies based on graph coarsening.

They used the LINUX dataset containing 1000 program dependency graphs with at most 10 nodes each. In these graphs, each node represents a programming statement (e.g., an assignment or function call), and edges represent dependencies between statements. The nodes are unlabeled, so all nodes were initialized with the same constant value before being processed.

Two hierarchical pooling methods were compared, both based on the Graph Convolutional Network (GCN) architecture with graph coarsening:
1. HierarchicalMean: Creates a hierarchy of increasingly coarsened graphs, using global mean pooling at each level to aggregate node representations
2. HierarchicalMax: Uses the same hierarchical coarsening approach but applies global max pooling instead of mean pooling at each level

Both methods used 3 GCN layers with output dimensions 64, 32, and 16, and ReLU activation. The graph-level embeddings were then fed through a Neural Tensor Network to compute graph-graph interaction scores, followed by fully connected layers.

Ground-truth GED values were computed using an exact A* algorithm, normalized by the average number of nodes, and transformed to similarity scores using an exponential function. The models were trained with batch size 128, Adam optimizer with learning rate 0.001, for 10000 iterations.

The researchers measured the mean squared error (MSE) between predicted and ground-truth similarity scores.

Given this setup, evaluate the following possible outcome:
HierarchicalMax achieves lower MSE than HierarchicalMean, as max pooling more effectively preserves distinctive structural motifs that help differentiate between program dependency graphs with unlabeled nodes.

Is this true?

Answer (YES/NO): NO